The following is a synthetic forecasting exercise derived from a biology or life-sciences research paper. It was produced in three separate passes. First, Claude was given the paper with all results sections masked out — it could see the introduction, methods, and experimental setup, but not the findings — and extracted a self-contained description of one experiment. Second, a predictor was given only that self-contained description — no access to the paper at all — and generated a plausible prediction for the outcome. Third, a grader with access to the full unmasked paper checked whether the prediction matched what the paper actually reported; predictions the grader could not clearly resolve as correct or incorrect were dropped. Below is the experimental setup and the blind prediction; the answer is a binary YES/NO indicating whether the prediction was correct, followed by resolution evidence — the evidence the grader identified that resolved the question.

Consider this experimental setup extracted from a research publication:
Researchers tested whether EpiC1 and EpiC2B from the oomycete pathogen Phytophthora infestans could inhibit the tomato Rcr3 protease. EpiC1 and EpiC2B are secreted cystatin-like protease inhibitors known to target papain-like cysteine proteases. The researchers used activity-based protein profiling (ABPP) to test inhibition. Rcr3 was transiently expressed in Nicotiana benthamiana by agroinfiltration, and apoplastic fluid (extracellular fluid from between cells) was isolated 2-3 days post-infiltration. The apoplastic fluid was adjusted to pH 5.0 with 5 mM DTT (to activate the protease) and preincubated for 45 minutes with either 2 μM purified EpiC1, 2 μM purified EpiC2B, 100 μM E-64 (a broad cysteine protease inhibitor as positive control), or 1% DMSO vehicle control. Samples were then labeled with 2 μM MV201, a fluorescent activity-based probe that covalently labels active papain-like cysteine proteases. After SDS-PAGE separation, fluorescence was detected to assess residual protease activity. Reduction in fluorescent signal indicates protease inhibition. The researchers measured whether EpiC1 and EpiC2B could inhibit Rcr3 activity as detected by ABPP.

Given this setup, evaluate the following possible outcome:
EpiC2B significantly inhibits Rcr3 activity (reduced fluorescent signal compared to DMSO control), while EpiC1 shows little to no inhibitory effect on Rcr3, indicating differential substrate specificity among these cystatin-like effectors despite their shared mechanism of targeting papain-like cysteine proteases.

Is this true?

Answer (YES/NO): NO